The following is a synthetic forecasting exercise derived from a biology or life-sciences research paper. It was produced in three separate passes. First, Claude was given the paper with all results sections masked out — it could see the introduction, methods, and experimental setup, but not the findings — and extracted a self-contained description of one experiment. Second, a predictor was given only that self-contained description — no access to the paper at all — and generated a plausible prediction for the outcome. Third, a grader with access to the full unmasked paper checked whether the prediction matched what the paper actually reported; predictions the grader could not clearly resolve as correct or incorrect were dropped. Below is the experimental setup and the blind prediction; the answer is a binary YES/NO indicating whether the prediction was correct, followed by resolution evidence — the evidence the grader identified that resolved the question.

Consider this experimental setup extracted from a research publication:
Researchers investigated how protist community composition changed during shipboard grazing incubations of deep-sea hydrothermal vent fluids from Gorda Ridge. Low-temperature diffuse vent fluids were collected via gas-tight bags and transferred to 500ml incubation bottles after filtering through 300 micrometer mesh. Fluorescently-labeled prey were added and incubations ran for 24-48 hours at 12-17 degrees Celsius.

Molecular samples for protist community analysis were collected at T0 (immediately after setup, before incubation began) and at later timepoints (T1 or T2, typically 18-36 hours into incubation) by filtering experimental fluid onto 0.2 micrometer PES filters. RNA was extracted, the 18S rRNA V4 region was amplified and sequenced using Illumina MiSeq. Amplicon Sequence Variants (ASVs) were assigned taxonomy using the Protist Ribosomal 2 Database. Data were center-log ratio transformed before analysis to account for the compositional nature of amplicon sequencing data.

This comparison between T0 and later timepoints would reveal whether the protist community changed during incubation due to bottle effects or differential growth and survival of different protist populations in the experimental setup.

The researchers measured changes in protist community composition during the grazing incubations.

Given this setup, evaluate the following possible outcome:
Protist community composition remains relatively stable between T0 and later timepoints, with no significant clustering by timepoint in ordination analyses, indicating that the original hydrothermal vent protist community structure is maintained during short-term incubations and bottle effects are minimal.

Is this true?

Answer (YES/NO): YES